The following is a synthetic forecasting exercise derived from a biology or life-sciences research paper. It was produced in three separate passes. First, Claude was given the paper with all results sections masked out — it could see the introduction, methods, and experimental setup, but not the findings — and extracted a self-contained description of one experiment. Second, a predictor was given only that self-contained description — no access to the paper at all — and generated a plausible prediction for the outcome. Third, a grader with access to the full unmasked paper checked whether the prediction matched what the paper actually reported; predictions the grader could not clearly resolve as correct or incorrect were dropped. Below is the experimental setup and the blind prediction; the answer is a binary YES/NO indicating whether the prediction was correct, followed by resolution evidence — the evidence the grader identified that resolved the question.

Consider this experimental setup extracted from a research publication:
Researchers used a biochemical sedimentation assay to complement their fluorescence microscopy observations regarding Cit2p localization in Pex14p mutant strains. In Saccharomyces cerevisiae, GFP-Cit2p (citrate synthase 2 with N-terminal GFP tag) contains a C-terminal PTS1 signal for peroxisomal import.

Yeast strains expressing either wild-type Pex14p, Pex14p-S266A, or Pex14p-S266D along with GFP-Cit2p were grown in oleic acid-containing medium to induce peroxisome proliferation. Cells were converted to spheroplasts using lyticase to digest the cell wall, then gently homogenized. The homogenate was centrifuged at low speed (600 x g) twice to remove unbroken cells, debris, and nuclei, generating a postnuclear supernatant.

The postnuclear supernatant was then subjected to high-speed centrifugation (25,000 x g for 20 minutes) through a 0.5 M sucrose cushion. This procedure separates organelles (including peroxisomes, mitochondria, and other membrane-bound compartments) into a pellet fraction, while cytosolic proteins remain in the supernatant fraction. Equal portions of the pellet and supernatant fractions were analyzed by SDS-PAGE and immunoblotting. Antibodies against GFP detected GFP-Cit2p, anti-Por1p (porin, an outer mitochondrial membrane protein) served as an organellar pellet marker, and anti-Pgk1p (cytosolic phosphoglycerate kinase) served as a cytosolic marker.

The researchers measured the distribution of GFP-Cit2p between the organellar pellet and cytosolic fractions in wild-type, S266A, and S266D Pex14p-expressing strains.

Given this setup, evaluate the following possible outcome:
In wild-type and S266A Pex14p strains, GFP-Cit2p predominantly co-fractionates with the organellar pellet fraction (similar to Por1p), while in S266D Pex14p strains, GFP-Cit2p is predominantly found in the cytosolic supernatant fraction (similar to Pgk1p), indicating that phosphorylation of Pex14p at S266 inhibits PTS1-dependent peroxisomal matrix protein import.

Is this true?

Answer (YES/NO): NO